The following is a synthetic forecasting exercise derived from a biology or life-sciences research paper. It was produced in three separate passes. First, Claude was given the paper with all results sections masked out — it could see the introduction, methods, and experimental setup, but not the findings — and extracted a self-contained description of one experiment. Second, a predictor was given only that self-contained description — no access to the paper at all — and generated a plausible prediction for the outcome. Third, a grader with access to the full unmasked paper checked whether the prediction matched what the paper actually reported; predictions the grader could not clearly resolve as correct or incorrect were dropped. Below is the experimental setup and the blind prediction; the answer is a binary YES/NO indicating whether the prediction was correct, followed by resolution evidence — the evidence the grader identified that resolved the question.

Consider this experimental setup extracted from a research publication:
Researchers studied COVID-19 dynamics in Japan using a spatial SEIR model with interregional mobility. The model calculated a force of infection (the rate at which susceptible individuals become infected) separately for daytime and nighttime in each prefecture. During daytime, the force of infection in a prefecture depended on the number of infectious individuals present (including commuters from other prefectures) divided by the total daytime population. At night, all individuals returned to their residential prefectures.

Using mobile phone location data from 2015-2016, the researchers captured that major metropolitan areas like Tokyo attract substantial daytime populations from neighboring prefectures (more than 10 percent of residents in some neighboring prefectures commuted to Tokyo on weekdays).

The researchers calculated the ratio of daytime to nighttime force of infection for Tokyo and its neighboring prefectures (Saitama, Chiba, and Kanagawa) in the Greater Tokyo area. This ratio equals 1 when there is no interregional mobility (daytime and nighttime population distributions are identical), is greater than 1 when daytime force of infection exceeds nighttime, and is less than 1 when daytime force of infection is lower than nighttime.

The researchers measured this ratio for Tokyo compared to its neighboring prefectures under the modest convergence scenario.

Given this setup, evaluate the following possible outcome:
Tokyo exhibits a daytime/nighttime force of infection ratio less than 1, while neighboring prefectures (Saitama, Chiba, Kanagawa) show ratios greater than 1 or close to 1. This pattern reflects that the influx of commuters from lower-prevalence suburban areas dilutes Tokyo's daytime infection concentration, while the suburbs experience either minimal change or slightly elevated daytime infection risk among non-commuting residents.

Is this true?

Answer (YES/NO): YES